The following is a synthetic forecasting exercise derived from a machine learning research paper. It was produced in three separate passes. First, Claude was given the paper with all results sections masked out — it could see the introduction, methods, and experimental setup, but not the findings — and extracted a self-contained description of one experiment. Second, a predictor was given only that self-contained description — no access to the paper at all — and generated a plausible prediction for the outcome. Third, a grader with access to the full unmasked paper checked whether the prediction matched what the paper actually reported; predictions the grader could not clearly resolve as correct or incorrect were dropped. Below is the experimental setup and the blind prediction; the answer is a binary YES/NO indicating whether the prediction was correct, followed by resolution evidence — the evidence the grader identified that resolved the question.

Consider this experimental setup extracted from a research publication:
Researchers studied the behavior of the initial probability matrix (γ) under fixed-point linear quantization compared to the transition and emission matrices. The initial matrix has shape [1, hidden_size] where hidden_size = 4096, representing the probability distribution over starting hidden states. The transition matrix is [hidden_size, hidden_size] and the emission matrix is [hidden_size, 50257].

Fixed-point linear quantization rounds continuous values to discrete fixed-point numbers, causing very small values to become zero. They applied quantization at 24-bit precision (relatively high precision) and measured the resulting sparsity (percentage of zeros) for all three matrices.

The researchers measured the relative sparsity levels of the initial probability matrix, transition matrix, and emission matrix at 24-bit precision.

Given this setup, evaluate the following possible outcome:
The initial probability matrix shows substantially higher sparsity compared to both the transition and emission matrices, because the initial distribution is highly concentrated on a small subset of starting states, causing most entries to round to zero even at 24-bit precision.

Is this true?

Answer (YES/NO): YES